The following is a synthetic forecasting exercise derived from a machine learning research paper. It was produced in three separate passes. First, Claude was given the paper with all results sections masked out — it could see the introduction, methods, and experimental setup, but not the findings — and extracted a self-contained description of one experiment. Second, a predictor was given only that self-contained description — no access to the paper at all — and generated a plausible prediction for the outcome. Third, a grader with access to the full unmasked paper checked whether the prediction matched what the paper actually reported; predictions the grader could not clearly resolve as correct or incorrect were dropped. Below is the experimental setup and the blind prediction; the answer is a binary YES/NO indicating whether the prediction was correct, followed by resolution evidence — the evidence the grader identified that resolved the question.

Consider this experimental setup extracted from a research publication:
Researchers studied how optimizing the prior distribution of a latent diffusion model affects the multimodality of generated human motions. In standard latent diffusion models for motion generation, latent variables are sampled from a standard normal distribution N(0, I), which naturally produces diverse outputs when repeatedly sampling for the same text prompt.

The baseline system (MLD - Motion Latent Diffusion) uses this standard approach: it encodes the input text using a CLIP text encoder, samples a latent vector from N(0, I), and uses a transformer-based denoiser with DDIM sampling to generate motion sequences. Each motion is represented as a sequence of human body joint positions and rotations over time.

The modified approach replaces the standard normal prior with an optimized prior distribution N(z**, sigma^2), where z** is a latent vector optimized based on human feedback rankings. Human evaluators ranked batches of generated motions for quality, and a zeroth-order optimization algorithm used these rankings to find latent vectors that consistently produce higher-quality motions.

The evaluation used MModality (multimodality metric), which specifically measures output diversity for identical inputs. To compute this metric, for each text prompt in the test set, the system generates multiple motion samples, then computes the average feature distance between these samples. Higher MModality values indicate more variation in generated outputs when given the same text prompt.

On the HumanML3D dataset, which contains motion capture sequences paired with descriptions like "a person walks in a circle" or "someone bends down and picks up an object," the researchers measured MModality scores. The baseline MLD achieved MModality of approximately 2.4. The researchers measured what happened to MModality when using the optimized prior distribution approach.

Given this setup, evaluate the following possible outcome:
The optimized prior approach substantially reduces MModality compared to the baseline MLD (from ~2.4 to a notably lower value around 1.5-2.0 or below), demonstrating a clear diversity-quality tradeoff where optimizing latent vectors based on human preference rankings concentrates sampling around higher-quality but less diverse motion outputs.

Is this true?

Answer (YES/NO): YES